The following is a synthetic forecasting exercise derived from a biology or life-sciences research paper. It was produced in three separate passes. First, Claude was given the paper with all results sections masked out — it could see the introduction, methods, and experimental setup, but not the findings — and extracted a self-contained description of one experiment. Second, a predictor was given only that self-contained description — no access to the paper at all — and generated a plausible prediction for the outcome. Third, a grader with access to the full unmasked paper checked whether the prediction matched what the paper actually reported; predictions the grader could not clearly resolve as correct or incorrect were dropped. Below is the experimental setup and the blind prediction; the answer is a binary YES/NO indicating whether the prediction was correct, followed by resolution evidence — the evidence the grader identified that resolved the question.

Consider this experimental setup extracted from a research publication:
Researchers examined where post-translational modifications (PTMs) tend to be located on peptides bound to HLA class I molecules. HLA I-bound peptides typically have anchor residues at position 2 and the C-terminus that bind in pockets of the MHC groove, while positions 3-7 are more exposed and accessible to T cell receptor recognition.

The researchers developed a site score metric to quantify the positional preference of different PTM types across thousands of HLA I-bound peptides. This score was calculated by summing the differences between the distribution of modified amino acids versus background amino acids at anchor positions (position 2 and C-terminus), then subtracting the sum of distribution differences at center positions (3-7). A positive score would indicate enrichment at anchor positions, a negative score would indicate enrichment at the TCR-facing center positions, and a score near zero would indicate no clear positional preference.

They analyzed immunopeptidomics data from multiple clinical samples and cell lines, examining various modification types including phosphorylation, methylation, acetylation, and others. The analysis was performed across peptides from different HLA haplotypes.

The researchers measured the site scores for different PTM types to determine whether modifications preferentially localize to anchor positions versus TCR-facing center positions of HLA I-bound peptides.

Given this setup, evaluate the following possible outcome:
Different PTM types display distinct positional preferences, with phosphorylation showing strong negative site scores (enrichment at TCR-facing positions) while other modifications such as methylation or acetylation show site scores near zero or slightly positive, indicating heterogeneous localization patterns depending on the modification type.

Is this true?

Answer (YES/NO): NO